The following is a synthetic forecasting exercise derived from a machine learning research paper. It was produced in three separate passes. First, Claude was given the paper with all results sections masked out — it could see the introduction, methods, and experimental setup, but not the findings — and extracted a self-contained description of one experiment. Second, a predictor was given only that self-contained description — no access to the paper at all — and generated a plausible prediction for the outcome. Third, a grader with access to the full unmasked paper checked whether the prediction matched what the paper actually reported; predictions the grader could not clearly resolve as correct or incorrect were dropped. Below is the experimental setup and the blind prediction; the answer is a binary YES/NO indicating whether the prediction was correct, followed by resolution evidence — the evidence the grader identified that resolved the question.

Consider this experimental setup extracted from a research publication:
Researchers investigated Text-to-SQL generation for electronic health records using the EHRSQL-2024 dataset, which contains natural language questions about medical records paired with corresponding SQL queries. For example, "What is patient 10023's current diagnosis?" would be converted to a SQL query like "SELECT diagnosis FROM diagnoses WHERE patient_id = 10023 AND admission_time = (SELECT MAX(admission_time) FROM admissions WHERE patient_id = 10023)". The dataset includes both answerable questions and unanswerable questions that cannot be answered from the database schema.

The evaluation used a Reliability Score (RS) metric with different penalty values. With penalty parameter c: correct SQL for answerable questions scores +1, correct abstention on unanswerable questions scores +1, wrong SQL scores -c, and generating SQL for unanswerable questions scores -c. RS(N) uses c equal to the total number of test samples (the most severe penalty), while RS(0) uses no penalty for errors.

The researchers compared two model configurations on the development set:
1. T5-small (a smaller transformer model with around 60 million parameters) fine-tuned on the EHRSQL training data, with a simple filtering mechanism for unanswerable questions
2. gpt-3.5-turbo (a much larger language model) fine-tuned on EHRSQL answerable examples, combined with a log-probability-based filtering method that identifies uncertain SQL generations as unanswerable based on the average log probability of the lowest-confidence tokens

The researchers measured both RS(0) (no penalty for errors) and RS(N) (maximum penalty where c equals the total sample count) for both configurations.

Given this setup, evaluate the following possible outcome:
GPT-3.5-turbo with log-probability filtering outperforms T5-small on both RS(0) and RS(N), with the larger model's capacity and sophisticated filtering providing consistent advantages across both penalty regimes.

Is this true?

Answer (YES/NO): NO